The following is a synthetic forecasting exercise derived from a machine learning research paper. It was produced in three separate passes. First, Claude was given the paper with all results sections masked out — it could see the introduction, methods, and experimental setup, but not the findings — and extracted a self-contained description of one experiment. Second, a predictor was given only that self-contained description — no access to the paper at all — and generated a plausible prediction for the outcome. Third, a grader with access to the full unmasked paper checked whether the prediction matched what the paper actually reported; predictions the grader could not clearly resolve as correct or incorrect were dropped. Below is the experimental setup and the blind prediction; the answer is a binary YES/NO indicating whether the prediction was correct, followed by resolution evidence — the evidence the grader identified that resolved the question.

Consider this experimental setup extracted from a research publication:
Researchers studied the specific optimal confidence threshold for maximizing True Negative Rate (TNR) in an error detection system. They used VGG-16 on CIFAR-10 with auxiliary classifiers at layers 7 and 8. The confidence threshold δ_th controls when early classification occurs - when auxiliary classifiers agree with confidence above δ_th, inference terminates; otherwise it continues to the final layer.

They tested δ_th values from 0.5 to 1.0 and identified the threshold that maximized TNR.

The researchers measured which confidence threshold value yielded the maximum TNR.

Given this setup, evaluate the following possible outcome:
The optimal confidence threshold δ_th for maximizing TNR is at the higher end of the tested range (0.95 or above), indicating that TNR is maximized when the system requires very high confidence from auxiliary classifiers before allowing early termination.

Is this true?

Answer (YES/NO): NO